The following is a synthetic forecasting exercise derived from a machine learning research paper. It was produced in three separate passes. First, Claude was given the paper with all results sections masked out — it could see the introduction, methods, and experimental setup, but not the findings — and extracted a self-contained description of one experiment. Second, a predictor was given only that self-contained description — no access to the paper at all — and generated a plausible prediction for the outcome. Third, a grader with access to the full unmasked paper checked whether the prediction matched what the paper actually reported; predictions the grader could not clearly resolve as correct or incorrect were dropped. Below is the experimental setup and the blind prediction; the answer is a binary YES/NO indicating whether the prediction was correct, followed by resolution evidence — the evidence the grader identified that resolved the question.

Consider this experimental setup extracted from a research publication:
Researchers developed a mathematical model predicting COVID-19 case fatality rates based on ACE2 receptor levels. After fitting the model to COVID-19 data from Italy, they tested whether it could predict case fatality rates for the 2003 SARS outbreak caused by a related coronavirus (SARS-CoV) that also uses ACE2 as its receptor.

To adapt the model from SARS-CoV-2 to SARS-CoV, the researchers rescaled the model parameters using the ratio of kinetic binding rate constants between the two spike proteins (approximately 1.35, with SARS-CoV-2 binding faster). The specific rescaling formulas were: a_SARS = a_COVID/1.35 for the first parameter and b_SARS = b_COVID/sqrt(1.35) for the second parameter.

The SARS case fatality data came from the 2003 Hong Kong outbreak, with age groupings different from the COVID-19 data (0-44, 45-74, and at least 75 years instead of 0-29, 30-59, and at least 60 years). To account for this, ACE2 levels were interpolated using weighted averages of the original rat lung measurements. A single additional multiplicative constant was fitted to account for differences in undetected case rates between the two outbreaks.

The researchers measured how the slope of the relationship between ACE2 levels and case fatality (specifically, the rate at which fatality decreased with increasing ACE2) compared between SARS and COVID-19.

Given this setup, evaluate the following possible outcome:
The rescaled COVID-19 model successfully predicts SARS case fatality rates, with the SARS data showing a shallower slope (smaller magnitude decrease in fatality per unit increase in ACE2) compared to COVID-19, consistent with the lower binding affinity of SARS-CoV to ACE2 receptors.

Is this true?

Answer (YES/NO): YES